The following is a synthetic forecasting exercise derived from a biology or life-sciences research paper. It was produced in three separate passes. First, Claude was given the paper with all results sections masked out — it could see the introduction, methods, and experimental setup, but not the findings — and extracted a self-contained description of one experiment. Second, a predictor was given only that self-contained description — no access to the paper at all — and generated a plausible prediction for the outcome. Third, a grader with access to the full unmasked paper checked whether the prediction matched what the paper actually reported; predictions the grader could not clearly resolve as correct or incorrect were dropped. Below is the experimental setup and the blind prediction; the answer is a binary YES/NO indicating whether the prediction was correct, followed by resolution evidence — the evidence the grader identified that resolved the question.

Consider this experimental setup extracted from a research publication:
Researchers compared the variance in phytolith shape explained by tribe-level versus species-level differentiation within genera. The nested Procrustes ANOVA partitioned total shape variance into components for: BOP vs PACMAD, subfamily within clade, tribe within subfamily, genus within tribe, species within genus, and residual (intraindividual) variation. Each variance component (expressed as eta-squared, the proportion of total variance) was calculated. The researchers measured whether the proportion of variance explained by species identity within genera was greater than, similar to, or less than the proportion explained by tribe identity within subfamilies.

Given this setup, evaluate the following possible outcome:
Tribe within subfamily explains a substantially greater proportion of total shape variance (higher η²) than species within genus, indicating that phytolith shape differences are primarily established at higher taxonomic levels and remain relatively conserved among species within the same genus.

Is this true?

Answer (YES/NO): NO